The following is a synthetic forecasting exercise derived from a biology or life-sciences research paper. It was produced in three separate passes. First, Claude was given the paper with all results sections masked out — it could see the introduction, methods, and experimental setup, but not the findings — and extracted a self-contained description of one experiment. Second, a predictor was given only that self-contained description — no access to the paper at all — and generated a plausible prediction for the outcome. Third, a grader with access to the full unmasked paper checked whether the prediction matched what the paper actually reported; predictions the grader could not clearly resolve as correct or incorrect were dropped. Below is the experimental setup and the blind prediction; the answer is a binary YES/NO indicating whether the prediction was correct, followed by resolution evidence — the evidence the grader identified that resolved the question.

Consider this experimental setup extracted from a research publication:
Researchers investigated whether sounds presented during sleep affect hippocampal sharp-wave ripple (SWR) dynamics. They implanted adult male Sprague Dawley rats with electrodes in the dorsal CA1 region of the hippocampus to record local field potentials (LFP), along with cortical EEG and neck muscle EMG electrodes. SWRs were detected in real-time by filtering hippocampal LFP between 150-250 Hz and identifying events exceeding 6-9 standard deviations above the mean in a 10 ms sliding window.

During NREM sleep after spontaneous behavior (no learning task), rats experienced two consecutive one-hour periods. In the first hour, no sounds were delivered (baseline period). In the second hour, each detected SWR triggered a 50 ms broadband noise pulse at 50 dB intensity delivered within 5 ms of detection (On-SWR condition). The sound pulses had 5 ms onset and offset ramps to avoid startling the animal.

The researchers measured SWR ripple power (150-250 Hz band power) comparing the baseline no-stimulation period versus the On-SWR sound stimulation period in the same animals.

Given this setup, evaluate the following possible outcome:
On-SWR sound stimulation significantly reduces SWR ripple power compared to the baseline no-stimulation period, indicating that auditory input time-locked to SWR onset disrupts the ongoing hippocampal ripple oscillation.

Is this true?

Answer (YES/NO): YES